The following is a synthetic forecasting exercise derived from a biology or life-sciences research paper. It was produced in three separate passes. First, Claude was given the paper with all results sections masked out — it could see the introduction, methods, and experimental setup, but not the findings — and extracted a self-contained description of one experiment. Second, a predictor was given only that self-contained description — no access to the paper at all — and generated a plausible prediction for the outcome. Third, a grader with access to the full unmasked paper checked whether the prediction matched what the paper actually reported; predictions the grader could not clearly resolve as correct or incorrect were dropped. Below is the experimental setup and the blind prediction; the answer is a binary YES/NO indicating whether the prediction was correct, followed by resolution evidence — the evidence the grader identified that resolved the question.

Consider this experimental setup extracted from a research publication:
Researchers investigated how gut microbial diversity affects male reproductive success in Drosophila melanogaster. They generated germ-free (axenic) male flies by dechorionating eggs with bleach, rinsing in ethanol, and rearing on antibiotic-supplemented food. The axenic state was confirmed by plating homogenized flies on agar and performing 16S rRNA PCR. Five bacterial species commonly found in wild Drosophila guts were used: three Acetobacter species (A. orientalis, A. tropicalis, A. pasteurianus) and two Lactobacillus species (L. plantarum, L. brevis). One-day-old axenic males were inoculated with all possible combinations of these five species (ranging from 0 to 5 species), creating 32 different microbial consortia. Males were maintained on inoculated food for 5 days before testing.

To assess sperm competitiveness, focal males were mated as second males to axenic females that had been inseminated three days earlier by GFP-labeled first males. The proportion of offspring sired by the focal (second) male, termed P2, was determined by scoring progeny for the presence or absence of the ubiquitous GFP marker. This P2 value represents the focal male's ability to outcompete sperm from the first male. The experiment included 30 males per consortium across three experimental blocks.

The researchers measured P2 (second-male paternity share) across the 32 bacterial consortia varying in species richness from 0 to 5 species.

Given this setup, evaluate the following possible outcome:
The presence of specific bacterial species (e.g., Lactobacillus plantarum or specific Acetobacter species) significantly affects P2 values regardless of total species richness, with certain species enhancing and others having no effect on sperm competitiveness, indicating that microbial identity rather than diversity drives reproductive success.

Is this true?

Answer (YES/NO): YES